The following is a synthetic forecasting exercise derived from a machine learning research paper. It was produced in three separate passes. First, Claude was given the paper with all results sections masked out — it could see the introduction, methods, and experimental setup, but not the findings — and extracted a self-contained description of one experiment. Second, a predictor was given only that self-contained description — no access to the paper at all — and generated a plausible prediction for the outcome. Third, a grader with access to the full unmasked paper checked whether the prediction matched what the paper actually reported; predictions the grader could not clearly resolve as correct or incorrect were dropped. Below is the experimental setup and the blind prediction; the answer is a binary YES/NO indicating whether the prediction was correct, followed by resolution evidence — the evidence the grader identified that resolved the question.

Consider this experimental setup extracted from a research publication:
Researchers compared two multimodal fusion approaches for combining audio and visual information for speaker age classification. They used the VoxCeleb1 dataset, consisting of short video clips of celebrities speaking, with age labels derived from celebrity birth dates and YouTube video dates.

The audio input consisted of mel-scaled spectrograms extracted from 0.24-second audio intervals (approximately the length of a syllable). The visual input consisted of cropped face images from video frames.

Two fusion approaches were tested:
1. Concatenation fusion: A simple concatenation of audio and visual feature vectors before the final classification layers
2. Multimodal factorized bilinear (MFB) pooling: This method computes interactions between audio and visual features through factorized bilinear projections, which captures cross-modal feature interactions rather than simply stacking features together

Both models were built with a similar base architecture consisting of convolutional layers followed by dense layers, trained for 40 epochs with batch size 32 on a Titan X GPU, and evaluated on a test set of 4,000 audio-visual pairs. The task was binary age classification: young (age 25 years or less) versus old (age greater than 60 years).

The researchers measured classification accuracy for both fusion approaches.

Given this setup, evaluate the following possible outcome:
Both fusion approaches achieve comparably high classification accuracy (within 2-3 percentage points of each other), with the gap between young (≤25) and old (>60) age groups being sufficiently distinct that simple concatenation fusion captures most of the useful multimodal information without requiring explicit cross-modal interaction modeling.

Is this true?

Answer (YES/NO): NO